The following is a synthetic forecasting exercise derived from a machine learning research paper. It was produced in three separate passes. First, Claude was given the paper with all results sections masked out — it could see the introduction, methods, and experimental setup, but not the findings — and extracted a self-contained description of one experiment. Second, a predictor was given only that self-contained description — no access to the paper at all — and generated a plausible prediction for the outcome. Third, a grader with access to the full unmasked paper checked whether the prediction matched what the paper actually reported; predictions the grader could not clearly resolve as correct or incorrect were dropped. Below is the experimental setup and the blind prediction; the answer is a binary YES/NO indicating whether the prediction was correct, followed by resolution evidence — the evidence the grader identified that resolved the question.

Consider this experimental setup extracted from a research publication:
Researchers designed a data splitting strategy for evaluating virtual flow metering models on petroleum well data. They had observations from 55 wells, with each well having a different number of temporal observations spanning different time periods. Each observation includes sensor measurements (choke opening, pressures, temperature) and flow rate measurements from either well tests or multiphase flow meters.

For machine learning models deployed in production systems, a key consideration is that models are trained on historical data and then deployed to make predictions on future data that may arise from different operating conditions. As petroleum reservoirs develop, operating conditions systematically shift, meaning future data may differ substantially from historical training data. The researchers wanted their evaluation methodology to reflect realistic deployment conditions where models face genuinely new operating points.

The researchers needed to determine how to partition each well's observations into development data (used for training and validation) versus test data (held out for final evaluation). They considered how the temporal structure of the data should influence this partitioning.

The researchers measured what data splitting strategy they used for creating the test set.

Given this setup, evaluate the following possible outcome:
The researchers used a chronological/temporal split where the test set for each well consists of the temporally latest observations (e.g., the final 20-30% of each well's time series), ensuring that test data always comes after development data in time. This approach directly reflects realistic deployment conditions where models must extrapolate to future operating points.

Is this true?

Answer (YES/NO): YES